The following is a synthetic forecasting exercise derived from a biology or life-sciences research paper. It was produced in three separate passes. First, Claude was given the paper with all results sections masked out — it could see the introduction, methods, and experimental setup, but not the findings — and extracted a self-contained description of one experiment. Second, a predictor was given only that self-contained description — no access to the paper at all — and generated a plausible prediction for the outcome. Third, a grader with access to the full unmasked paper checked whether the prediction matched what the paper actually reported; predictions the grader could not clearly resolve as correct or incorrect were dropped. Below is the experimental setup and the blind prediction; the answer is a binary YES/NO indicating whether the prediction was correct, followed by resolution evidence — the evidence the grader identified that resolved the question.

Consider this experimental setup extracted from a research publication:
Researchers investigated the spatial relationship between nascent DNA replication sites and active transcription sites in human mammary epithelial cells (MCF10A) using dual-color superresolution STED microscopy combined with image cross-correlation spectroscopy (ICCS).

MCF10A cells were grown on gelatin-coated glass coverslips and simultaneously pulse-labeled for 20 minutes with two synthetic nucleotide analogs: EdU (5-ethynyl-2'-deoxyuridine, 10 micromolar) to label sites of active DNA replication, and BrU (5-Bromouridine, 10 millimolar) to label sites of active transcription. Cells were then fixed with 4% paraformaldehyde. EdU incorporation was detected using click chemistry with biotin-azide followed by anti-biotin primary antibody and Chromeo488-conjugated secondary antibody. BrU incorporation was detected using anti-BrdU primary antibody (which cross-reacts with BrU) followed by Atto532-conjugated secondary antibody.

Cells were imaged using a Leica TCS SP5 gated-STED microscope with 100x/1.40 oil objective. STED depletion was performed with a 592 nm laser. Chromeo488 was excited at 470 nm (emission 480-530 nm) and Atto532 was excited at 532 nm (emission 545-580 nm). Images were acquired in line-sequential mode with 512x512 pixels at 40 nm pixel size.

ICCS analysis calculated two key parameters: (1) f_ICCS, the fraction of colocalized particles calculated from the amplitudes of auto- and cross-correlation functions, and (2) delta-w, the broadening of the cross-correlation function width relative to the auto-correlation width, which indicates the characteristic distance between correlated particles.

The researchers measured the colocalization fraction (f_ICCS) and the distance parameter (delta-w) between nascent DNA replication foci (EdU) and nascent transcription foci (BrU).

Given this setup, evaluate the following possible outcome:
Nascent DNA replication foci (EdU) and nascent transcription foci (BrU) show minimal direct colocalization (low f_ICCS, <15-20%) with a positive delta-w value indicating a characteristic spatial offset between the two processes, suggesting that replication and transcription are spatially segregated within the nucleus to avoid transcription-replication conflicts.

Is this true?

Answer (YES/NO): NO